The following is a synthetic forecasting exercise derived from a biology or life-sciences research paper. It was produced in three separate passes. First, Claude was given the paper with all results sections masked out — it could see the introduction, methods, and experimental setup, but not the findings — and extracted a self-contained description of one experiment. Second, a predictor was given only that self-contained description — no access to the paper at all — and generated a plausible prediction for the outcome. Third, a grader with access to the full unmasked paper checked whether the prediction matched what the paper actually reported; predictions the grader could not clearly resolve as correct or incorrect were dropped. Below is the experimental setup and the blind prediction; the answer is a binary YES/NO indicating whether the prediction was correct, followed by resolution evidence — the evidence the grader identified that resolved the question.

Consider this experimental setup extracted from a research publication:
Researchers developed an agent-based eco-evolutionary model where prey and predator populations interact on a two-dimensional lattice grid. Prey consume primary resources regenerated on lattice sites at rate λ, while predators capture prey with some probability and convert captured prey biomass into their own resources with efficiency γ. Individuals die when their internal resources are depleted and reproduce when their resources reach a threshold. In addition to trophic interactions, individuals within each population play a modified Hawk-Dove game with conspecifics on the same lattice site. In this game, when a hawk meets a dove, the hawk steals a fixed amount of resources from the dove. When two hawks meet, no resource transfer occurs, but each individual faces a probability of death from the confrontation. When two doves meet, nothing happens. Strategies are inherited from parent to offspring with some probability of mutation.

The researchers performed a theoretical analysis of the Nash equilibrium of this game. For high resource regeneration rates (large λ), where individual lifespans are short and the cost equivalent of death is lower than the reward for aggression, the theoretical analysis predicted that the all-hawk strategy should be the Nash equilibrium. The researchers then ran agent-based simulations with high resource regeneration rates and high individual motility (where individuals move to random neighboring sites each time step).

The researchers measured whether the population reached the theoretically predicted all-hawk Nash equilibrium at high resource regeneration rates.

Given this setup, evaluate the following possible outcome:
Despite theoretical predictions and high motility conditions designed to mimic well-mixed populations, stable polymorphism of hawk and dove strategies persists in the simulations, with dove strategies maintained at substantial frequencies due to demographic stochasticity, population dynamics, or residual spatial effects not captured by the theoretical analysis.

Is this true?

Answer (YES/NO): YES